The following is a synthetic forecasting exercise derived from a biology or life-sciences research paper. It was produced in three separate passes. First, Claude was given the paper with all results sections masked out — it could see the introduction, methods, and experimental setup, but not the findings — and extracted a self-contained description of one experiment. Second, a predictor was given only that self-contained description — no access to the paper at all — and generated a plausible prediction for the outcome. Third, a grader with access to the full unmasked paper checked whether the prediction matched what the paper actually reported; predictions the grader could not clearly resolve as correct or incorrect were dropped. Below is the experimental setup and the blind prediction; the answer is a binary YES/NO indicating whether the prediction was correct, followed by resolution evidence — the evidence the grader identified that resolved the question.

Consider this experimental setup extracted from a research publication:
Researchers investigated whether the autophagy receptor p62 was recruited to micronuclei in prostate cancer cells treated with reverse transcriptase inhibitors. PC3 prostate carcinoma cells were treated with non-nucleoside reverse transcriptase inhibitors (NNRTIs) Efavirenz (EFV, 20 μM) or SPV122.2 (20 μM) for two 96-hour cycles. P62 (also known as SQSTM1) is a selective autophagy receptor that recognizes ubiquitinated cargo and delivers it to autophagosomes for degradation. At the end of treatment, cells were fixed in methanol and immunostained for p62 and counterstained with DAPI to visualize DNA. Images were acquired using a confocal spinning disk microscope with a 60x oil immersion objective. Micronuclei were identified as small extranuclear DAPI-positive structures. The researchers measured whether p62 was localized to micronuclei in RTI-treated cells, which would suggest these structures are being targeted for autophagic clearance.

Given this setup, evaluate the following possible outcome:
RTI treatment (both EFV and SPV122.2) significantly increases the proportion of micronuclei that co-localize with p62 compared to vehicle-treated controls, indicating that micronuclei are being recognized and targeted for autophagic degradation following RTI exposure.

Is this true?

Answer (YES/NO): NO